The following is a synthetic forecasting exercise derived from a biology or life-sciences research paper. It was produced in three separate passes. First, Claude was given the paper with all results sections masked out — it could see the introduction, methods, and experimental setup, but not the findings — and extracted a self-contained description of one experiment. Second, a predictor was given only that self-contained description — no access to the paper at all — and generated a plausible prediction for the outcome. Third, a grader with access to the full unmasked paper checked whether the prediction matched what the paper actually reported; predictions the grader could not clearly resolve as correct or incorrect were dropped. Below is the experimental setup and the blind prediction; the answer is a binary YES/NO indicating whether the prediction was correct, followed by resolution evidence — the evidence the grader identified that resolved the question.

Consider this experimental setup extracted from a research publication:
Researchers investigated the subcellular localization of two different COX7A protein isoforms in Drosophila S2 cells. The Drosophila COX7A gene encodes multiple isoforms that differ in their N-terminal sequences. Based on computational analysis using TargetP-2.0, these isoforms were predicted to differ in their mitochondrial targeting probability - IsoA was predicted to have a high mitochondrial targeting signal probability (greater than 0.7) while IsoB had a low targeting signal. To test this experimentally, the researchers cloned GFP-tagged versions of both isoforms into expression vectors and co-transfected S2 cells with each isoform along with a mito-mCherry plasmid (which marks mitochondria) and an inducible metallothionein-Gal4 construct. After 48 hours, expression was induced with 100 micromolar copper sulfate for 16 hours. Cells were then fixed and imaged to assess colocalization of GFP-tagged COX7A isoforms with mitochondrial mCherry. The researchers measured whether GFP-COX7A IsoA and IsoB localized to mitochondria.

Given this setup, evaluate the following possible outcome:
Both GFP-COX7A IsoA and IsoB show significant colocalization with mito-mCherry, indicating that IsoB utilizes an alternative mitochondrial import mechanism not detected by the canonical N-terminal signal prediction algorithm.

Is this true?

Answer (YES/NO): NO